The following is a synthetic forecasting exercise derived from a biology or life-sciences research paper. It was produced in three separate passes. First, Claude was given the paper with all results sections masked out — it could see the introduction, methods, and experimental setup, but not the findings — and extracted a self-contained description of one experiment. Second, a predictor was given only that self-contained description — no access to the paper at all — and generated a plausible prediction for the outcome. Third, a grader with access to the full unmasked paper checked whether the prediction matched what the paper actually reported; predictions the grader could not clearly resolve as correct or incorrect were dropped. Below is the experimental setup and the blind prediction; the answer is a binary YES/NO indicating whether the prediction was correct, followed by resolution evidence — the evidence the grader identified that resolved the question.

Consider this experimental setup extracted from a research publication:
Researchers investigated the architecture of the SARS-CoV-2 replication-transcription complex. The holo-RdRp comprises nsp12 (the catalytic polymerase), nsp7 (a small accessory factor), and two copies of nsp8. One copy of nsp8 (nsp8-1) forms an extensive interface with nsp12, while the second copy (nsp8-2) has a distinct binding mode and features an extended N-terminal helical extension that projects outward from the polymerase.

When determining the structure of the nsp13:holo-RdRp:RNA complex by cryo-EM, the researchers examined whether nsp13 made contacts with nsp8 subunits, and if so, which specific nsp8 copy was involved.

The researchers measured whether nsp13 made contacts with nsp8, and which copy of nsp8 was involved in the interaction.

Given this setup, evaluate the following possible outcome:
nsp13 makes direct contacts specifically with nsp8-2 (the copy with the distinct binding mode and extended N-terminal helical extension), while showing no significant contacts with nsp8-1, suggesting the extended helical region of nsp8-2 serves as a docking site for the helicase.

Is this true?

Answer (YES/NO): NO